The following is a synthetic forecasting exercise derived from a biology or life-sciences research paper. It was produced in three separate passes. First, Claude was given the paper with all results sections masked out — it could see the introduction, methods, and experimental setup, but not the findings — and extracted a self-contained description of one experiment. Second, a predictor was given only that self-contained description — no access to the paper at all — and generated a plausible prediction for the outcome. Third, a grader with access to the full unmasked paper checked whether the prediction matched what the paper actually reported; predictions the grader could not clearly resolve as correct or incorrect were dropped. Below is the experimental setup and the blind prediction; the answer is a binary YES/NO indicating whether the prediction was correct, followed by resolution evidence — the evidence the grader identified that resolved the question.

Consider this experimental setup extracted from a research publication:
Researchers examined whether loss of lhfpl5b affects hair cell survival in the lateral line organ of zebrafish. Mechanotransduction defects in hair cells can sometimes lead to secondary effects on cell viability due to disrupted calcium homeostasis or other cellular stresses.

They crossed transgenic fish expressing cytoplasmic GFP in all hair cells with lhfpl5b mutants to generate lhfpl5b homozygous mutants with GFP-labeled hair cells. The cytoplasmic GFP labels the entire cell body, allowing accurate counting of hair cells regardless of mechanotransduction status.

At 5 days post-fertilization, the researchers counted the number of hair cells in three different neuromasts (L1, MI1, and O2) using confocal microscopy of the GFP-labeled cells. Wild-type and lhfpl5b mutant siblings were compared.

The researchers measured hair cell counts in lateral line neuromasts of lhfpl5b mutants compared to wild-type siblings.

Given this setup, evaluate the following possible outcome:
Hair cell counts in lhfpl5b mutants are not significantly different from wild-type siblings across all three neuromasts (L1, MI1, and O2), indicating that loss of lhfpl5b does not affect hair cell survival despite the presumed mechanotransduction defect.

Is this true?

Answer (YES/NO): NO